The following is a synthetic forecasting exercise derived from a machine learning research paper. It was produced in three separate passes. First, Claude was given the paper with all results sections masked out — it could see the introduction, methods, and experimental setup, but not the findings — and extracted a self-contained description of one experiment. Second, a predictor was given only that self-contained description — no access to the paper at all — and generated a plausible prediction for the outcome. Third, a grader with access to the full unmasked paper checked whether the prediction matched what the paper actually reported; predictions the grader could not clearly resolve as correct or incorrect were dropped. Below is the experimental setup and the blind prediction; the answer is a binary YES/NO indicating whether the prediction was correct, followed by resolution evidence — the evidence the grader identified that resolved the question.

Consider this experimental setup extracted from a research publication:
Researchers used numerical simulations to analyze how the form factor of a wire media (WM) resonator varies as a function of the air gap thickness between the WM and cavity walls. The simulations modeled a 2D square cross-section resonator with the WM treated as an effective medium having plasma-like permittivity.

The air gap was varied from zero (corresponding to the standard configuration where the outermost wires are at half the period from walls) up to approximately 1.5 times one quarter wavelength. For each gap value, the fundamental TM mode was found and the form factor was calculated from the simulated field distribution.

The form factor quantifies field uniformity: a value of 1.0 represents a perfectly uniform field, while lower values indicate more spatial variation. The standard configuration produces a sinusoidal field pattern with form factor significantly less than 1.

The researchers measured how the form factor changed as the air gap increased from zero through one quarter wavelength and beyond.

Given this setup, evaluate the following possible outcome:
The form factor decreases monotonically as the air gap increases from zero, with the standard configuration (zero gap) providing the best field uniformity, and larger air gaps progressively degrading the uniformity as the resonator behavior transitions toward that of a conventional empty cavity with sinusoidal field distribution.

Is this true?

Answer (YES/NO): NO